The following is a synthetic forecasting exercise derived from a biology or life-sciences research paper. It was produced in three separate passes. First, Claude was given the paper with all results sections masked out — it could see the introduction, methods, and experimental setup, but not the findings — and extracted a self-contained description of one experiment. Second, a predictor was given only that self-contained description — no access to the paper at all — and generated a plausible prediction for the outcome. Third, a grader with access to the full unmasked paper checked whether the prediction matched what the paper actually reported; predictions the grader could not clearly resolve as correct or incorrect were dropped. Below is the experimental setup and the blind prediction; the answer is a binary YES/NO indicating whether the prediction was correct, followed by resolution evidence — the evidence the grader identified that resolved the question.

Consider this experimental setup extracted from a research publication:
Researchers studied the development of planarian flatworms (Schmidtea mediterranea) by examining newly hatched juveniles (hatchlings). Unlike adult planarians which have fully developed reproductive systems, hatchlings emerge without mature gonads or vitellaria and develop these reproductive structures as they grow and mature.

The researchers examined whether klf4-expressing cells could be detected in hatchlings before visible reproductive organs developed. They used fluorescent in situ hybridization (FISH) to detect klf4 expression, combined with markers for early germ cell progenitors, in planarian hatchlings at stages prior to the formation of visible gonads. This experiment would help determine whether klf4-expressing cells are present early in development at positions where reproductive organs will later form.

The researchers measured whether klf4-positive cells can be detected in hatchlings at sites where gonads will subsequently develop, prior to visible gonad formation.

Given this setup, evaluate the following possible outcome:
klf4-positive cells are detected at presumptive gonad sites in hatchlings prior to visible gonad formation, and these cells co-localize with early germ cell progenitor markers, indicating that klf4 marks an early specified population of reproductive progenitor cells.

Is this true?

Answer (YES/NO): YES